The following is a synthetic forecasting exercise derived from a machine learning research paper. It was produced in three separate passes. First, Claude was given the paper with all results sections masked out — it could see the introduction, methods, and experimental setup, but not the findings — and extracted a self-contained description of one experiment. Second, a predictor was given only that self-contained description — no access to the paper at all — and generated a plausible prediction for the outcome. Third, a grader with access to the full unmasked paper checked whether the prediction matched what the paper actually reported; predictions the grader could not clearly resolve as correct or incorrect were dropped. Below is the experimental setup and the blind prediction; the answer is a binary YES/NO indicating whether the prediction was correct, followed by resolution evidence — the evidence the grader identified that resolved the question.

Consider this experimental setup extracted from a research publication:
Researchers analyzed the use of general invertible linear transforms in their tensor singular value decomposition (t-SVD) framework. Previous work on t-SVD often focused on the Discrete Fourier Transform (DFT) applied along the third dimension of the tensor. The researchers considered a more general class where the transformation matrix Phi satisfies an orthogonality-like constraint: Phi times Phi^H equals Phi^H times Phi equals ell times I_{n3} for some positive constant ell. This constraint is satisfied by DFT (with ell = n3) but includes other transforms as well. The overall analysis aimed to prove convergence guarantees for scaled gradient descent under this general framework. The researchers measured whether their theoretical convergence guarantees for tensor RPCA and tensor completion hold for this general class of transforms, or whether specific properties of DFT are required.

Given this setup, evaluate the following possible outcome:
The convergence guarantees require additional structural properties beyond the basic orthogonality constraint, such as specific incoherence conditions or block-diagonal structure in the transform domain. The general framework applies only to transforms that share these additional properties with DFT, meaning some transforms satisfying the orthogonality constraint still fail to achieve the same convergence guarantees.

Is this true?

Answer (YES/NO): NO